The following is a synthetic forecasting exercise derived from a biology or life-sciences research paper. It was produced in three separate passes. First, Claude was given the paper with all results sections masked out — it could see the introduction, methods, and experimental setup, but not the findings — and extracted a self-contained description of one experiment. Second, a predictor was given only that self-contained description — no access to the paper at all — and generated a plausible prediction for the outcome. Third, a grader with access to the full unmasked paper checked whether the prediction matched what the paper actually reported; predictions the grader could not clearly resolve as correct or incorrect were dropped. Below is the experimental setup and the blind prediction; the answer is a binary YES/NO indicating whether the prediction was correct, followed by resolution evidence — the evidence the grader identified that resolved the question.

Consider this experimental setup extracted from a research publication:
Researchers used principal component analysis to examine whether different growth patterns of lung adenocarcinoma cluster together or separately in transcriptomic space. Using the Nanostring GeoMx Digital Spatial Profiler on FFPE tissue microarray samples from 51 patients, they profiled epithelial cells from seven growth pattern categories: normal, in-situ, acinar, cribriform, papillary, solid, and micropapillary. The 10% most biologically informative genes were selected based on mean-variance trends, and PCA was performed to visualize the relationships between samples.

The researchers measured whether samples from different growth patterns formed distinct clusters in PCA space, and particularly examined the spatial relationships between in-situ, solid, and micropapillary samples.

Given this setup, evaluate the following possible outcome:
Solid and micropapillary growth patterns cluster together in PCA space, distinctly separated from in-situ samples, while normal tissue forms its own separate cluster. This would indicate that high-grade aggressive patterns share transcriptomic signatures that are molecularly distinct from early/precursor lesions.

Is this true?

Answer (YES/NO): NO